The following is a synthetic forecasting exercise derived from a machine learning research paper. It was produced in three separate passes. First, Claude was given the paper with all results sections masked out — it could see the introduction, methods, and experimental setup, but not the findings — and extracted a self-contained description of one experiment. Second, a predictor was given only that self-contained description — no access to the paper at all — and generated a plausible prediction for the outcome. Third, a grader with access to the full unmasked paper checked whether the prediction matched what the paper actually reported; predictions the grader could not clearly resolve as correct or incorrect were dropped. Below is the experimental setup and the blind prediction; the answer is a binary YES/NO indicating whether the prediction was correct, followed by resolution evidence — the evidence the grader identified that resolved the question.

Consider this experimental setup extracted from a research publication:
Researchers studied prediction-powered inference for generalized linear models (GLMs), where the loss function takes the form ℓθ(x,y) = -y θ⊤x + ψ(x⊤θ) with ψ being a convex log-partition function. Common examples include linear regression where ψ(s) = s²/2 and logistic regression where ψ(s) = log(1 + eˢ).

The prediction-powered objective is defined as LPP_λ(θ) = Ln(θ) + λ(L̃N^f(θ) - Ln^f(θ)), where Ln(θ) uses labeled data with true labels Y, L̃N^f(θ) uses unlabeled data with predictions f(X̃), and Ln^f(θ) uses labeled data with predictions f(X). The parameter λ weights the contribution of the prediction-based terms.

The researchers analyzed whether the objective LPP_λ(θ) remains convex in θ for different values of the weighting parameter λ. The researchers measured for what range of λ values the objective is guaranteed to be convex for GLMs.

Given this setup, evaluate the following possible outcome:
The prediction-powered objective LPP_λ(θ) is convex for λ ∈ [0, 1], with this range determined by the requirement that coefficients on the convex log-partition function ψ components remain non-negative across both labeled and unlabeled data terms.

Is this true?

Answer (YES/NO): YES